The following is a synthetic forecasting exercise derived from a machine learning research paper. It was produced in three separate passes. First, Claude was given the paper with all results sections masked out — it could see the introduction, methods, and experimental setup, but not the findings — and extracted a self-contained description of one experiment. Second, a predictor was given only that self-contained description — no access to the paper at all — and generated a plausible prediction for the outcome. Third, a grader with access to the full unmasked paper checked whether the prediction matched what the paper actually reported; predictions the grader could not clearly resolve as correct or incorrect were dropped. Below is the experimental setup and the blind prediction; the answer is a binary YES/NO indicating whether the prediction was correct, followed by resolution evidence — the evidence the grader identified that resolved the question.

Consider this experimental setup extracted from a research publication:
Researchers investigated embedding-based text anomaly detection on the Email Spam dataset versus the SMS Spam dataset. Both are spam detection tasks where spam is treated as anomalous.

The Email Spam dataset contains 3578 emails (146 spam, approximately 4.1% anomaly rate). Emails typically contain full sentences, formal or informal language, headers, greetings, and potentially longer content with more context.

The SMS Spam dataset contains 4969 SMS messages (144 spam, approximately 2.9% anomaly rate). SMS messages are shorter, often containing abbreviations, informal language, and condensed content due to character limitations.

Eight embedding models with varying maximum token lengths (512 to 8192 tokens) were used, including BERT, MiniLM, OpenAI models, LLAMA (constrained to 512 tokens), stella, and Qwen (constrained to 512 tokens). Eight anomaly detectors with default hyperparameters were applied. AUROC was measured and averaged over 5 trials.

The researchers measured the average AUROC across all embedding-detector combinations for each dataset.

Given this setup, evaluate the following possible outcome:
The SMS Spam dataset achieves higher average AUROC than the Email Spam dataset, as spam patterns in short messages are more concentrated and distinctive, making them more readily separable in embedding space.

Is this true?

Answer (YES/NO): NO